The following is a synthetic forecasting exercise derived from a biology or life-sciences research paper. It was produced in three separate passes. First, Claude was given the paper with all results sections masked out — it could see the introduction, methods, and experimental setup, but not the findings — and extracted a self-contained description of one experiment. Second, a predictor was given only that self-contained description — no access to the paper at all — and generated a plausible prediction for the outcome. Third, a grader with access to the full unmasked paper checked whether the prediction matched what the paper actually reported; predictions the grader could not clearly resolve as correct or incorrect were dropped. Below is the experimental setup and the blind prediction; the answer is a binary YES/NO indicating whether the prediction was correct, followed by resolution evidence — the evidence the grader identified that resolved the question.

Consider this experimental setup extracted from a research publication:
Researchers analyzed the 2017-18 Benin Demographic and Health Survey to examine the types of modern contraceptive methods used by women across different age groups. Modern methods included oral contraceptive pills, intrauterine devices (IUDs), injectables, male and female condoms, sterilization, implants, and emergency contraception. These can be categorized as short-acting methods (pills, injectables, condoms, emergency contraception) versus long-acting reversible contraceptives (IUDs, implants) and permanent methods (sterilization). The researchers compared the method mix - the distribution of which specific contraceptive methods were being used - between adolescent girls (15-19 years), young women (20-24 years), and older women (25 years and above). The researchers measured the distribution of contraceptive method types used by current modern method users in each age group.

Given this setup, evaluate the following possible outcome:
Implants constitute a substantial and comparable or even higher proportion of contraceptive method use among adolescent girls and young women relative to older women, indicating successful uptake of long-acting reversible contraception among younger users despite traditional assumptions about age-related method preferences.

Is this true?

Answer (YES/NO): NO